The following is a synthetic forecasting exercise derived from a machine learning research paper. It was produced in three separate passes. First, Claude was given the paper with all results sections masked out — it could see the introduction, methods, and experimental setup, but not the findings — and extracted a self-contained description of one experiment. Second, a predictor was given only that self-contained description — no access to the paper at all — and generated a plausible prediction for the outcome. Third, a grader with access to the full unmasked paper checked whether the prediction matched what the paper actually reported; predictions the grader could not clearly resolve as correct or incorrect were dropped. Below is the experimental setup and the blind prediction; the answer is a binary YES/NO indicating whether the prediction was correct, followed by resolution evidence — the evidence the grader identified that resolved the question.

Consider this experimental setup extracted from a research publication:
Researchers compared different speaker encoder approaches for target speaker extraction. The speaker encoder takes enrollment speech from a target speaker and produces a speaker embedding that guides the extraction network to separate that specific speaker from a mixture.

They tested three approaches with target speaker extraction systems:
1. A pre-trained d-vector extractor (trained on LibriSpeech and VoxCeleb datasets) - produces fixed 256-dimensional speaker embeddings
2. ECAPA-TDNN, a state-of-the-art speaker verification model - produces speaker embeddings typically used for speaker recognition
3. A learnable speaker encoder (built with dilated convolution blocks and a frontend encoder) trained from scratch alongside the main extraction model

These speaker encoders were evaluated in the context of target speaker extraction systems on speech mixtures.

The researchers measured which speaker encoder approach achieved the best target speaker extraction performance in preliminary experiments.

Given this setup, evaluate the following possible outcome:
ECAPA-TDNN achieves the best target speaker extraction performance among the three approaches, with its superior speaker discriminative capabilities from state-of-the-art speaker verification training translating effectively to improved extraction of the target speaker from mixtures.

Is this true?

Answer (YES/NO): NO